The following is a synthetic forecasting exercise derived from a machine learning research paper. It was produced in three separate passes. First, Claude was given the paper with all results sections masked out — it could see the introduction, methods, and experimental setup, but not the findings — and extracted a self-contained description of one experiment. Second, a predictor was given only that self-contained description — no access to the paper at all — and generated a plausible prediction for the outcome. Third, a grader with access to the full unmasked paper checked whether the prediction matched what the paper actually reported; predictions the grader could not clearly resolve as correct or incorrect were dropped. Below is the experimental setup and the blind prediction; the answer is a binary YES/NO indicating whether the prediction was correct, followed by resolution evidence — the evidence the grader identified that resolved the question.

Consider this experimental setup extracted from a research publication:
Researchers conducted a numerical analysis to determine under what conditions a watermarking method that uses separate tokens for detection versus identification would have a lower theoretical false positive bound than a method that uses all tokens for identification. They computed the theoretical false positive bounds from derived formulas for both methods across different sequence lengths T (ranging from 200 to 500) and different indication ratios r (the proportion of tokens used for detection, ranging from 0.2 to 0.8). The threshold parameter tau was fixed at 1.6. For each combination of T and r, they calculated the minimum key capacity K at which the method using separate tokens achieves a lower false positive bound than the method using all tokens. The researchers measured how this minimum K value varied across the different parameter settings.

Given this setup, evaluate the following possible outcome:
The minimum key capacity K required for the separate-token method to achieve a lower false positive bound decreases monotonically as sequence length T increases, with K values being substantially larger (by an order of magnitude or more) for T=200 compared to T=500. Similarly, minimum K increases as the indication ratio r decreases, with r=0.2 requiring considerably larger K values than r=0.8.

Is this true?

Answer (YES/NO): NO